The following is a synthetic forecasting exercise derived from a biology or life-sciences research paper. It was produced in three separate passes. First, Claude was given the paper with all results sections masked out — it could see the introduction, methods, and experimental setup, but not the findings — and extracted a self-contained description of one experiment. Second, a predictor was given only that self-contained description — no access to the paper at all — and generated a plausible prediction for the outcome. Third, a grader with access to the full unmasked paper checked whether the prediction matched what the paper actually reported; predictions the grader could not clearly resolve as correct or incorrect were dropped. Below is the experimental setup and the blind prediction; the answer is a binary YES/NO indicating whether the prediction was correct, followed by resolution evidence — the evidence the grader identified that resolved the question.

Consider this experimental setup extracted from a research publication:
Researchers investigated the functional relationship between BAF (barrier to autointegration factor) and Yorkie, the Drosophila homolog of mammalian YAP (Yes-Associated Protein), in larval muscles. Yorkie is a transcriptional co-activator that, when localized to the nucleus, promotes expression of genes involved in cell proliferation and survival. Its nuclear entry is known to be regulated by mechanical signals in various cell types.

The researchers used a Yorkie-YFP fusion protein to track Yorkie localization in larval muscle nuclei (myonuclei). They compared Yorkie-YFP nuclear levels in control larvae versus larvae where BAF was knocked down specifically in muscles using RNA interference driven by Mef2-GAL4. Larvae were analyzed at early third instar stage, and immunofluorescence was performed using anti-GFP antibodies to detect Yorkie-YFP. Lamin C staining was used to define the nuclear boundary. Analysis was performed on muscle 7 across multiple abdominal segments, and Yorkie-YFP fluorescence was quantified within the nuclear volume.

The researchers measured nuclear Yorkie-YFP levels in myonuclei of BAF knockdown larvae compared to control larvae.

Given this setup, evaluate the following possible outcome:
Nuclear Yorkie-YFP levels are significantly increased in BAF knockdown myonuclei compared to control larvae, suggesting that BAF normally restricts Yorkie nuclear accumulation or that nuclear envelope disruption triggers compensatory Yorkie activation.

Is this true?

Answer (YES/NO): YES